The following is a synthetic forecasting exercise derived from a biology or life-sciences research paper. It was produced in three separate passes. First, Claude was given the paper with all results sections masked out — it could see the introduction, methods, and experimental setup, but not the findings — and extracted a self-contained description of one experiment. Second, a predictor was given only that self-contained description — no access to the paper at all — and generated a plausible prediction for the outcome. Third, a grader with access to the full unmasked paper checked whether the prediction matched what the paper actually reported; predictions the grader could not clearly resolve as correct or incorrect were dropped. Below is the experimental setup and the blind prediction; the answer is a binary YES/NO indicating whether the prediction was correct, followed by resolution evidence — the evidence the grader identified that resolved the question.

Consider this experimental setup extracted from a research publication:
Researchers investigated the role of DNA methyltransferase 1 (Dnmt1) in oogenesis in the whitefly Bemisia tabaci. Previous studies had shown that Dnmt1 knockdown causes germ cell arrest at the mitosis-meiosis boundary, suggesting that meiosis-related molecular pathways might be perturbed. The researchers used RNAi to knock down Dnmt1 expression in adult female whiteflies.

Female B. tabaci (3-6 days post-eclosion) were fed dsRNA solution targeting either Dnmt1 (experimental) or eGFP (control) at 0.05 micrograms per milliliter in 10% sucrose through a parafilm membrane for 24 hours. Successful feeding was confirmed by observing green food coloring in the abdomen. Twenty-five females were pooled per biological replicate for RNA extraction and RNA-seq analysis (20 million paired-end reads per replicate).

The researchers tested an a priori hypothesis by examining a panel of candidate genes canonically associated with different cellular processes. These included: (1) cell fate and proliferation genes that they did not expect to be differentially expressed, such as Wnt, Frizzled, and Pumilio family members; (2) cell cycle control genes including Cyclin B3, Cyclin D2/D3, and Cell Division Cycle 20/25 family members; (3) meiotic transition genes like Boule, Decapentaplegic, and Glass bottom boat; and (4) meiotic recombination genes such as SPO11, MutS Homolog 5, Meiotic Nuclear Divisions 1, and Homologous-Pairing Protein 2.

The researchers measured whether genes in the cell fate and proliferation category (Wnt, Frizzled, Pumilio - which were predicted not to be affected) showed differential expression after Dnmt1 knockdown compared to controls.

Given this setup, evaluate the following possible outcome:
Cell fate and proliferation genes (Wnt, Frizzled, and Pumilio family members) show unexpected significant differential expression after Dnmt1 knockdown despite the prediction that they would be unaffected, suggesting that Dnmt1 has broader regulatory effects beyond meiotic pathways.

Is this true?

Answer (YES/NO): NO